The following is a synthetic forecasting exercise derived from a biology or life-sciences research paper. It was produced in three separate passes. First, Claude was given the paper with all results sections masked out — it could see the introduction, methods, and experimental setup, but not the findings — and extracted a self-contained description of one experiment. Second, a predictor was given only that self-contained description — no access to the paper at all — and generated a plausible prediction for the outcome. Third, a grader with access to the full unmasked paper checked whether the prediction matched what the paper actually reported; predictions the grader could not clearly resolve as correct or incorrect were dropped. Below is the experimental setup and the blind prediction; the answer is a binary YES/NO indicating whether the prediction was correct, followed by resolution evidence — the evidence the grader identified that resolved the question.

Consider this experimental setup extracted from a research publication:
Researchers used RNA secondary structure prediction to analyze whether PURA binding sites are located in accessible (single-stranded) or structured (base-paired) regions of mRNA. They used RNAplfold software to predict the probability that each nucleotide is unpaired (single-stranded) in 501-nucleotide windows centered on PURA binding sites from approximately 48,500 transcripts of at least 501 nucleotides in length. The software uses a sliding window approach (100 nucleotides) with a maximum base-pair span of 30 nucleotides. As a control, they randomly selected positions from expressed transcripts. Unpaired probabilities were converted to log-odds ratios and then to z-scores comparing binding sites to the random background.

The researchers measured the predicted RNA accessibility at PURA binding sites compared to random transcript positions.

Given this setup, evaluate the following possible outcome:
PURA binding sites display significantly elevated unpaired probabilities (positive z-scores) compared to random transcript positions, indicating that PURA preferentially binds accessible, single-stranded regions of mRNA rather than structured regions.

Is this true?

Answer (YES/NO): YES